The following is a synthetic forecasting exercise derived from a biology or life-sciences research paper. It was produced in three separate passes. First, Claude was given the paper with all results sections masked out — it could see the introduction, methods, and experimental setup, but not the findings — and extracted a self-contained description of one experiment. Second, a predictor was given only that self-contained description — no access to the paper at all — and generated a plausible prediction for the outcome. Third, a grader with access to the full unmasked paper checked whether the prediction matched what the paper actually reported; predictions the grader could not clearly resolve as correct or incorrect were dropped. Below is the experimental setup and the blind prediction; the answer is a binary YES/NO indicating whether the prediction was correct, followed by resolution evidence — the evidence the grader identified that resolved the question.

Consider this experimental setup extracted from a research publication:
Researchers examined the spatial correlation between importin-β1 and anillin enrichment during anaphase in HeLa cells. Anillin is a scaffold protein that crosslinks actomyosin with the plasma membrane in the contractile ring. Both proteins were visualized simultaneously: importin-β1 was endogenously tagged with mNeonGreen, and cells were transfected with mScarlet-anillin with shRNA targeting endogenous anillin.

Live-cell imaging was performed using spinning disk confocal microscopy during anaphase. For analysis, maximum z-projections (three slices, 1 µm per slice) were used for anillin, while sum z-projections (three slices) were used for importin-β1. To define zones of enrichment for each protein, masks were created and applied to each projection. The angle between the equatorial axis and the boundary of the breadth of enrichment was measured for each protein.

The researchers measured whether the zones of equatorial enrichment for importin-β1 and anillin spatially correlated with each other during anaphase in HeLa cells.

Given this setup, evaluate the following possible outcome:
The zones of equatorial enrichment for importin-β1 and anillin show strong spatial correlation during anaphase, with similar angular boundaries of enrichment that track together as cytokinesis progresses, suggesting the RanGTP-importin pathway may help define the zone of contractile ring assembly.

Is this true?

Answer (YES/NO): NO